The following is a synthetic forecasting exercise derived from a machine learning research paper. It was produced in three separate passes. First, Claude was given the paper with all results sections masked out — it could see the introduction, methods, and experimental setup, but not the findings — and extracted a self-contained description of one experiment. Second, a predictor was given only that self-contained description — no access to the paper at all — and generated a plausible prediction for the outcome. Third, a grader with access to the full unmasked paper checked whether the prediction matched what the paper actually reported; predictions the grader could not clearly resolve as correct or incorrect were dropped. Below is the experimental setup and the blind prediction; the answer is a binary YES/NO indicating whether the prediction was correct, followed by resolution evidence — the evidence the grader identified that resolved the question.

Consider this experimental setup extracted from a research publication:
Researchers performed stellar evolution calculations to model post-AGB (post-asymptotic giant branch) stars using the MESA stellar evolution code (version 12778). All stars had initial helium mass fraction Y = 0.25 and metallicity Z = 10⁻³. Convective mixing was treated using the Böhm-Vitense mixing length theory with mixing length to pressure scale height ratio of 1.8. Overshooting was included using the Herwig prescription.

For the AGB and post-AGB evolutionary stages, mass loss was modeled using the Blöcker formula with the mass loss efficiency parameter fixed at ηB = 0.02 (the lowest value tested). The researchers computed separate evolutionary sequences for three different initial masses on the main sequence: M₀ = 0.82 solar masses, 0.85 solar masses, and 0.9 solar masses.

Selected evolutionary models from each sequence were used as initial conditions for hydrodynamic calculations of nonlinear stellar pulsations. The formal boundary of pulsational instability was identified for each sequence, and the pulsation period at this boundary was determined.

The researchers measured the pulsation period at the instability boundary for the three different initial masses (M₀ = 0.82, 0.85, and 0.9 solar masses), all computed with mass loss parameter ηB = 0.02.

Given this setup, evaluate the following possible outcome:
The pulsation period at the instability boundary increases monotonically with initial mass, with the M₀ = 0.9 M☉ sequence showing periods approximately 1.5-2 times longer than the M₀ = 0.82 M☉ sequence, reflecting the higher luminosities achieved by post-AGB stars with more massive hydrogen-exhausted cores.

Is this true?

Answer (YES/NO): NO